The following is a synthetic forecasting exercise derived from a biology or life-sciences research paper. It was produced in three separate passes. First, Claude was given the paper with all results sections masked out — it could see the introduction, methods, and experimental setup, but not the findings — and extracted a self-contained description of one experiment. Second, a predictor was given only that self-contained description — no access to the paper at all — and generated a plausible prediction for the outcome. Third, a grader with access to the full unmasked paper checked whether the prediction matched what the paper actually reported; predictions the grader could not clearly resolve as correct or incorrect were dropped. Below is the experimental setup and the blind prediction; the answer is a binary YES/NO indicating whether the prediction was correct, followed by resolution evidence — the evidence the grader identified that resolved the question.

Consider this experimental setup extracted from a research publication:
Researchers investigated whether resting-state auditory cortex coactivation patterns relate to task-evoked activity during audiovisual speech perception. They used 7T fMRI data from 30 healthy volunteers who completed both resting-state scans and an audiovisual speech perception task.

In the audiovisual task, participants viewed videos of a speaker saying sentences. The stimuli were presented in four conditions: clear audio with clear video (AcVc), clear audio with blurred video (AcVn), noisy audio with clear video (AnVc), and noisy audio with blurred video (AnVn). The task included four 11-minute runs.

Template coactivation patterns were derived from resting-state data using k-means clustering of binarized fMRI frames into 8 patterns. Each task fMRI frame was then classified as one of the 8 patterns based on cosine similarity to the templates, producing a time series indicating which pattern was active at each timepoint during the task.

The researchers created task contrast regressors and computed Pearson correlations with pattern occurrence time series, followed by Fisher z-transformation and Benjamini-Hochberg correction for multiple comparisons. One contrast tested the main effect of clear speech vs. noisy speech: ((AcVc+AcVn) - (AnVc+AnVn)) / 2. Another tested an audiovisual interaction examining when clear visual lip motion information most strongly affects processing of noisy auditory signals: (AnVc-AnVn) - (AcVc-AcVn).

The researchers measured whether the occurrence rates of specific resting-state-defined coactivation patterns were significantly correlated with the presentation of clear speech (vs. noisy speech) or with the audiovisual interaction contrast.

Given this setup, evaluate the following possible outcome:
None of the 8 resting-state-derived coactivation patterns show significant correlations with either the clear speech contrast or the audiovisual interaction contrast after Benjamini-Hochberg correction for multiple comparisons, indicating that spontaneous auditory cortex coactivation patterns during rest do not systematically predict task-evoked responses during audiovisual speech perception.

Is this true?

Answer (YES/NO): NO